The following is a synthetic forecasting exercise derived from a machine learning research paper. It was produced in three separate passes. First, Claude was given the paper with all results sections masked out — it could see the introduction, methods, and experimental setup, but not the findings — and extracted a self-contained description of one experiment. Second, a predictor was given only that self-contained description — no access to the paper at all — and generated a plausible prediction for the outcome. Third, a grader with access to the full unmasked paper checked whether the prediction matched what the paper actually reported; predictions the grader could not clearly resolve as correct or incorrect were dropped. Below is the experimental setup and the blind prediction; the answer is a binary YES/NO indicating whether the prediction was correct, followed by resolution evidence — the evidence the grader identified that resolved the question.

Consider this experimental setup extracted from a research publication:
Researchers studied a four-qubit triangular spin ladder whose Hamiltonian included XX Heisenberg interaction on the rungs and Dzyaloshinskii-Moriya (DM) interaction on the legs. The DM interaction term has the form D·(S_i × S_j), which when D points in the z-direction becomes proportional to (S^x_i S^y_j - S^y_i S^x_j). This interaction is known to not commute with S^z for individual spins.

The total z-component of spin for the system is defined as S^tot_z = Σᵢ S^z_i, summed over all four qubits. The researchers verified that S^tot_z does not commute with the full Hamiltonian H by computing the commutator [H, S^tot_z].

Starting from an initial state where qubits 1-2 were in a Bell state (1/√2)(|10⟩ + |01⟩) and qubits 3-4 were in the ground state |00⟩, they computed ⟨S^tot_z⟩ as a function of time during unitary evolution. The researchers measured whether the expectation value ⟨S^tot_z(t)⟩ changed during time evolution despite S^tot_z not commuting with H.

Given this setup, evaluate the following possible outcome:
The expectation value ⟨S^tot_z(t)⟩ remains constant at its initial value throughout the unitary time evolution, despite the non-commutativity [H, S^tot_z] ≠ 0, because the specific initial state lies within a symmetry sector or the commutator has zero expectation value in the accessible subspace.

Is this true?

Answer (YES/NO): YES